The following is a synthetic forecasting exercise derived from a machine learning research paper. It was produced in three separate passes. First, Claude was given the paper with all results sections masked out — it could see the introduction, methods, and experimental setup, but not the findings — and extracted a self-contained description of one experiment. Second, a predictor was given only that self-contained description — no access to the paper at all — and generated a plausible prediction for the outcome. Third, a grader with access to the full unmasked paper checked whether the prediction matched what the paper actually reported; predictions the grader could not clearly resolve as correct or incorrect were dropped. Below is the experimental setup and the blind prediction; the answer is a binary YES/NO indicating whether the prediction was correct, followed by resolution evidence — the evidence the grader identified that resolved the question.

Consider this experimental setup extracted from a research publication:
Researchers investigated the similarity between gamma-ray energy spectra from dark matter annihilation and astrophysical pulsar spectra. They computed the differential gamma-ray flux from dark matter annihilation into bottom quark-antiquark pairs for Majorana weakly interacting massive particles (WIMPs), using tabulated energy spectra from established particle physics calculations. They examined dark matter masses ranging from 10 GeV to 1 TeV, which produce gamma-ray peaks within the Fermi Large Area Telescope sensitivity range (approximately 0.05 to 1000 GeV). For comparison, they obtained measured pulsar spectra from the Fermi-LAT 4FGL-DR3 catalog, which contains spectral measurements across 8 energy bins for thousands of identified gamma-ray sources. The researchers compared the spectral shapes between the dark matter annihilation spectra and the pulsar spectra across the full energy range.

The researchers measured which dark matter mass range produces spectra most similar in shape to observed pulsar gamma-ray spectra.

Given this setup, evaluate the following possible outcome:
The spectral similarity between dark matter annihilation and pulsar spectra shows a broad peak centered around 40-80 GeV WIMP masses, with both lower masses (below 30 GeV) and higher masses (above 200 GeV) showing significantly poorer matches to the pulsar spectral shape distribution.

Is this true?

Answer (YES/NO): NO